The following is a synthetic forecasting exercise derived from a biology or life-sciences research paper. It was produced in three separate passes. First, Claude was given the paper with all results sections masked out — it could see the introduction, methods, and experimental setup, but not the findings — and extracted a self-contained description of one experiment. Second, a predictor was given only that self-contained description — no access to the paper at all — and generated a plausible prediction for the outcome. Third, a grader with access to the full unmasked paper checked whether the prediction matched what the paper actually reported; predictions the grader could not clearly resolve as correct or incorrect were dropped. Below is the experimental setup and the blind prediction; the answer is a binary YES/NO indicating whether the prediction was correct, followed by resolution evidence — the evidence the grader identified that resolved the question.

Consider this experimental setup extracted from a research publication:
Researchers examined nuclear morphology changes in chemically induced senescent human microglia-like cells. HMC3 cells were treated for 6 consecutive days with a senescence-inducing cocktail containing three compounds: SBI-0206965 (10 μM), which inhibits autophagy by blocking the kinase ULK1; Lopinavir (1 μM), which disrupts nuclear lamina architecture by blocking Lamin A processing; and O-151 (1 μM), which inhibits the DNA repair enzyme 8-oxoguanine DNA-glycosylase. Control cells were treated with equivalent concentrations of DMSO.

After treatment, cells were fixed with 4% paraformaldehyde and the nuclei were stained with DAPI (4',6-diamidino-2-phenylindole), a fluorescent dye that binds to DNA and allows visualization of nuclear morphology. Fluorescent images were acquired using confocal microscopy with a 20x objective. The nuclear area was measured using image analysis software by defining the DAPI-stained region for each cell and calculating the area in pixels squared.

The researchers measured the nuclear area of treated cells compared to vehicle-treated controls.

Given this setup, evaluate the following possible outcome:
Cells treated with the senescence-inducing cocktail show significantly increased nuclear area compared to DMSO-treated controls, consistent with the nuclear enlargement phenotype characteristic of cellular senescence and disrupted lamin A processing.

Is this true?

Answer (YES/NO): YES